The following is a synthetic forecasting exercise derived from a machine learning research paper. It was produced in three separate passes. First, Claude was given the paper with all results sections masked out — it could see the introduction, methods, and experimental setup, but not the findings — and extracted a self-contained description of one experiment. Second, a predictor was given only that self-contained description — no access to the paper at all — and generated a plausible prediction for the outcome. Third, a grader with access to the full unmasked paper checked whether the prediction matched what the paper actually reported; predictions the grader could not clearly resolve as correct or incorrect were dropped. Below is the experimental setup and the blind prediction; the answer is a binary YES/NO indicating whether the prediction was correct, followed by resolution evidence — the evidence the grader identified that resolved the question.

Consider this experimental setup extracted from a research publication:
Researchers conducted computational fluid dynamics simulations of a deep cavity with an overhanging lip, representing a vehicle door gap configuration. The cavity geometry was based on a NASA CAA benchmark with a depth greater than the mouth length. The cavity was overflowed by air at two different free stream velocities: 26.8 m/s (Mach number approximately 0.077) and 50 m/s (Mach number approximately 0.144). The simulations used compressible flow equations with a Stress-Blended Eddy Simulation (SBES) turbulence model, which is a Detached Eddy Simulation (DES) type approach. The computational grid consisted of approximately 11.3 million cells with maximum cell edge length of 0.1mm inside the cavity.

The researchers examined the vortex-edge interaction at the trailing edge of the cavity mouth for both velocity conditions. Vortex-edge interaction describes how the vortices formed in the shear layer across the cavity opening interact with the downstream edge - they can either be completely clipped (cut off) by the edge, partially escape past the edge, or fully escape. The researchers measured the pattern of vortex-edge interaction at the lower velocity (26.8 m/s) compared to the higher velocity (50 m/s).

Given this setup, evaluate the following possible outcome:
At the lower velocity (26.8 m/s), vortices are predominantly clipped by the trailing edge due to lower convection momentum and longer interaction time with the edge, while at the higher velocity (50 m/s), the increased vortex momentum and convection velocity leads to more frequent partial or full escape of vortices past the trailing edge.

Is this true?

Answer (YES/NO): NO